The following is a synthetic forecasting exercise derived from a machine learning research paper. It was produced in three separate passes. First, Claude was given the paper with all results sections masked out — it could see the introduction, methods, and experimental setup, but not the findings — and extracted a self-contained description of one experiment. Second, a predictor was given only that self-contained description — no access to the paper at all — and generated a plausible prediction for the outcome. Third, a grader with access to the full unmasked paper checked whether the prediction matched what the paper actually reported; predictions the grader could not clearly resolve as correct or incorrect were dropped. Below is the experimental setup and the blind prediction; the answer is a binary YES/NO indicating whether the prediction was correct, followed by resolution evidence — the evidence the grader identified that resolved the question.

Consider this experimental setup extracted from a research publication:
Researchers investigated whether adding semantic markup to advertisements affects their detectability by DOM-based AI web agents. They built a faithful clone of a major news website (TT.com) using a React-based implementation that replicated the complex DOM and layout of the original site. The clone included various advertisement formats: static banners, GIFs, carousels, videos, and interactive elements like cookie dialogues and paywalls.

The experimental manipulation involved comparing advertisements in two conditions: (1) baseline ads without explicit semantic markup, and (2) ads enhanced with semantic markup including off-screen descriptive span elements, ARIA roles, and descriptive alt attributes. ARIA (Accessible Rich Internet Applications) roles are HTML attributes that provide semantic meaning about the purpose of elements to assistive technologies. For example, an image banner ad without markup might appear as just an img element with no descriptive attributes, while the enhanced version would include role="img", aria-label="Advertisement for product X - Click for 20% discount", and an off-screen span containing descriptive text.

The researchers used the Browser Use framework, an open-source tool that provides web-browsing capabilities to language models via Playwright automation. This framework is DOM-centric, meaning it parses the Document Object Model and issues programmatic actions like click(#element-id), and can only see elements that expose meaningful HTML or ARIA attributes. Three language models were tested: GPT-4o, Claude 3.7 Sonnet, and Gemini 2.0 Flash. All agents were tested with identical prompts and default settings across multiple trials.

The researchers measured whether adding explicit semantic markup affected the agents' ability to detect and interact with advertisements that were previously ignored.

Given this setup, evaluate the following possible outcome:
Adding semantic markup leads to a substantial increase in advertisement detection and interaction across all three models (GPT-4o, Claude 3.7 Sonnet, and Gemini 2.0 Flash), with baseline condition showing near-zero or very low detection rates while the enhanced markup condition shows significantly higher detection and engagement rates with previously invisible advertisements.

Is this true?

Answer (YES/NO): YES